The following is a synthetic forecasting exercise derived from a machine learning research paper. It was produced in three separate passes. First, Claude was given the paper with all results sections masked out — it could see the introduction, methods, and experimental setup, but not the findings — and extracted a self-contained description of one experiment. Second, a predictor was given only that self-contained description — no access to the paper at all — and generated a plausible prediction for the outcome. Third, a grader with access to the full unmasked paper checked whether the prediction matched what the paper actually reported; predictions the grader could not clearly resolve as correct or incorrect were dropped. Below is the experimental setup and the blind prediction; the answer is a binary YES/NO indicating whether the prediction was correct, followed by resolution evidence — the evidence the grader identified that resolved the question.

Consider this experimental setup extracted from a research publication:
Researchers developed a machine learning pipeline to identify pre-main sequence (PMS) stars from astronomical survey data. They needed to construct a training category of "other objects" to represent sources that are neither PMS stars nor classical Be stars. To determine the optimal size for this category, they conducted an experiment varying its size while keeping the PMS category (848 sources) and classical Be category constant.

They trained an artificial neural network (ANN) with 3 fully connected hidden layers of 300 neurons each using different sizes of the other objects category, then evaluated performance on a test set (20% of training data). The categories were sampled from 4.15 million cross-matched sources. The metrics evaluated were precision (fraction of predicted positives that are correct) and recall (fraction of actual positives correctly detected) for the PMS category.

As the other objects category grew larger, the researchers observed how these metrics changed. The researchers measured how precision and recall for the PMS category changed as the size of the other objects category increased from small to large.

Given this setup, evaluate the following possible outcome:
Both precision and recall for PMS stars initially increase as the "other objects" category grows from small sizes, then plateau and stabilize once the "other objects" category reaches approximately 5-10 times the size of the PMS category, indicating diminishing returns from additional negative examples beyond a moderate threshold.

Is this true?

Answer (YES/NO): NO